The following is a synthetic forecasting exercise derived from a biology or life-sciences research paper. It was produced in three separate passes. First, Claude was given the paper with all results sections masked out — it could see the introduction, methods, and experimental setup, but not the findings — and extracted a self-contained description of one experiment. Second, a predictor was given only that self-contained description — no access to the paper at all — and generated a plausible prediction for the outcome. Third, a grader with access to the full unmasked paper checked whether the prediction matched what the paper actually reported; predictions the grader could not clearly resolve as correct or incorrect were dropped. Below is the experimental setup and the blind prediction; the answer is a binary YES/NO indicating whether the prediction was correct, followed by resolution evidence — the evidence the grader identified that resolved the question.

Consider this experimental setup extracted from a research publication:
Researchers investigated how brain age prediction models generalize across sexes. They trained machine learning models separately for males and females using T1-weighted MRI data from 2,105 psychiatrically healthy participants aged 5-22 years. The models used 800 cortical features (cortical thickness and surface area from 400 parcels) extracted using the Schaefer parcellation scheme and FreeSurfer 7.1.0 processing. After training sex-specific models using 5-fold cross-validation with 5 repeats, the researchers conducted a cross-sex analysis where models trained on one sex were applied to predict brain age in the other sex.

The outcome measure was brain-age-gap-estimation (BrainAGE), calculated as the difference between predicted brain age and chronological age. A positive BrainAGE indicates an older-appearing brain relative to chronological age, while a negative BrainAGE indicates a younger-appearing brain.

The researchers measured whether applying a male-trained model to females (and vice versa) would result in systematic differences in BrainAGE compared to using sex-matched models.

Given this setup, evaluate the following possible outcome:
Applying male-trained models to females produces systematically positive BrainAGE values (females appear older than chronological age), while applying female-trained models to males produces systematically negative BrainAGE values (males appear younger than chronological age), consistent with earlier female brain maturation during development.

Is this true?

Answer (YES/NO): NO